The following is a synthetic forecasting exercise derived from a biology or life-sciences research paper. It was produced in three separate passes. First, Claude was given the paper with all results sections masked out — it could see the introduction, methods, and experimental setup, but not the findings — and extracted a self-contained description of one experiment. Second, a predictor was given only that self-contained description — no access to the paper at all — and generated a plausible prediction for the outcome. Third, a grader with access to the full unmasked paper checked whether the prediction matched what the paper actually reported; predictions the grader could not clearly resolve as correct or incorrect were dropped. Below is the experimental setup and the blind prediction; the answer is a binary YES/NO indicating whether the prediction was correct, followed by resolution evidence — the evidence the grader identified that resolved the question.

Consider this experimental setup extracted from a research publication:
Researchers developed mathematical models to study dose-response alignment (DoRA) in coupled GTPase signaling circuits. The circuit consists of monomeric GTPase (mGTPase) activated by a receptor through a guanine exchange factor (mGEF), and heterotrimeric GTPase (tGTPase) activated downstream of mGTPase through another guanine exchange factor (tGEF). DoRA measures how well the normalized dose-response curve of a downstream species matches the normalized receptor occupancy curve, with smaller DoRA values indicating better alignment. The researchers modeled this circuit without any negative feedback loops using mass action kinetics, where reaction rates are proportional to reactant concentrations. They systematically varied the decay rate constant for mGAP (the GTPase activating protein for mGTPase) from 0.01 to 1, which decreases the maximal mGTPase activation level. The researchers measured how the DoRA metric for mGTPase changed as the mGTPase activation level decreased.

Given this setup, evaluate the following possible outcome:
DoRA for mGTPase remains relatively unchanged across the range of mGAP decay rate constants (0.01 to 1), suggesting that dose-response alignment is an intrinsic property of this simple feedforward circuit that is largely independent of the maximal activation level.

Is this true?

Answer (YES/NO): NO